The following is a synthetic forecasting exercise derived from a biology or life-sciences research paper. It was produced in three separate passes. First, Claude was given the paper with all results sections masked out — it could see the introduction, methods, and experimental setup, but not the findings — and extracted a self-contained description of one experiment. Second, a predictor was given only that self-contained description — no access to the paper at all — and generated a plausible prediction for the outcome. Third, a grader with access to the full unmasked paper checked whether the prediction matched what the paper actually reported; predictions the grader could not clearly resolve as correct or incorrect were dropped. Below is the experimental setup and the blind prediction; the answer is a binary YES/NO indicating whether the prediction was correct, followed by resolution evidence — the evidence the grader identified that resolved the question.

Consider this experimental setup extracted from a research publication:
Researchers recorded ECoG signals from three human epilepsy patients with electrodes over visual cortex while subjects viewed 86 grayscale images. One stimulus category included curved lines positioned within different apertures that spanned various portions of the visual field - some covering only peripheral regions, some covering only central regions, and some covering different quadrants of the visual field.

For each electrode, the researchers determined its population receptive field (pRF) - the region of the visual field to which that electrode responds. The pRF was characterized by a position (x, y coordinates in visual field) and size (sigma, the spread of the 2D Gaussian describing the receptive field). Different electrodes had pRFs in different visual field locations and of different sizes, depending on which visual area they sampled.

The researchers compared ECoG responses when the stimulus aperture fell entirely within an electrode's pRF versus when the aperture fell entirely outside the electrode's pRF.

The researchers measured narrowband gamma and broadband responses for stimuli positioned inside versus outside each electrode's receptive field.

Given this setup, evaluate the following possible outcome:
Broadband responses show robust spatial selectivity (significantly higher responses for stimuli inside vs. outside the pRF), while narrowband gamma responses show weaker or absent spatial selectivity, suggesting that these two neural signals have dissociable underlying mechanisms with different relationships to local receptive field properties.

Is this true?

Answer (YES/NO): NO